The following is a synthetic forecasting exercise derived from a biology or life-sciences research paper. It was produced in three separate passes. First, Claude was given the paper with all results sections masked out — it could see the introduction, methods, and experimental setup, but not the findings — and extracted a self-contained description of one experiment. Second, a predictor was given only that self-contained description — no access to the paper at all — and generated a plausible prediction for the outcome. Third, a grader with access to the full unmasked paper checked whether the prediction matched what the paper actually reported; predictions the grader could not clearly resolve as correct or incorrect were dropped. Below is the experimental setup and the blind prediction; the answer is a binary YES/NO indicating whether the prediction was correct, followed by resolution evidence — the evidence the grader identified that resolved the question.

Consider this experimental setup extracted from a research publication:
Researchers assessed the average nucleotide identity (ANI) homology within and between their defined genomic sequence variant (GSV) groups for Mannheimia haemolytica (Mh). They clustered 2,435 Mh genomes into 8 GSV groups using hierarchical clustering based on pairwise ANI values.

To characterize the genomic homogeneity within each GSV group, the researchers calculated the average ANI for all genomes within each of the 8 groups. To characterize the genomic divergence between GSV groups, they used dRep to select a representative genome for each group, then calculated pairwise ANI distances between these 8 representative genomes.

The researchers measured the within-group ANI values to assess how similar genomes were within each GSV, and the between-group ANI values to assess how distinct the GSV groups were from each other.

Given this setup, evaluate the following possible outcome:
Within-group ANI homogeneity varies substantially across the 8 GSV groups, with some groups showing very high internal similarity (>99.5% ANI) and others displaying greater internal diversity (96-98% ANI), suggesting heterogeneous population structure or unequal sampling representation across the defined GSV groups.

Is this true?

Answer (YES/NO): NO